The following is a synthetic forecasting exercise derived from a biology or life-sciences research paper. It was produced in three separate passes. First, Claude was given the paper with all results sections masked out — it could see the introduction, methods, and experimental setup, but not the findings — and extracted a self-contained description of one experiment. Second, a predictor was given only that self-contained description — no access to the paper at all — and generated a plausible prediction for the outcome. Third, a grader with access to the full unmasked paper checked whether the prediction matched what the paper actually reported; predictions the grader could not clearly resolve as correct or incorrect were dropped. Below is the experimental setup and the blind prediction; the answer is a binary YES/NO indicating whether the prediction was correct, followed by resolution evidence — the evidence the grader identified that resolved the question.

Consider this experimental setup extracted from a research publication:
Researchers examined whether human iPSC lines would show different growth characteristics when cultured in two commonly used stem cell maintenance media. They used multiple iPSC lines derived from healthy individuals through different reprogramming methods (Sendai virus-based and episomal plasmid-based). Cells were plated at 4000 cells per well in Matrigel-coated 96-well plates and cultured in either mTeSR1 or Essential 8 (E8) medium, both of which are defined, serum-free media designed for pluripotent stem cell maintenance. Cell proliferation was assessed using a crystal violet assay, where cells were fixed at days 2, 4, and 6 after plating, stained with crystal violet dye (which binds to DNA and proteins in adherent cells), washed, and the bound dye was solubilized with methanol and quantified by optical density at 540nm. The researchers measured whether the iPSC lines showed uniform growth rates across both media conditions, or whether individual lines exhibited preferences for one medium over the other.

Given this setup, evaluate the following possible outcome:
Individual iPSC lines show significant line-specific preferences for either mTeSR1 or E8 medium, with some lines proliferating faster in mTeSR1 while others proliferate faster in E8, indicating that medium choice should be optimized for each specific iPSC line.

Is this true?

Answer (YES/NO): YES